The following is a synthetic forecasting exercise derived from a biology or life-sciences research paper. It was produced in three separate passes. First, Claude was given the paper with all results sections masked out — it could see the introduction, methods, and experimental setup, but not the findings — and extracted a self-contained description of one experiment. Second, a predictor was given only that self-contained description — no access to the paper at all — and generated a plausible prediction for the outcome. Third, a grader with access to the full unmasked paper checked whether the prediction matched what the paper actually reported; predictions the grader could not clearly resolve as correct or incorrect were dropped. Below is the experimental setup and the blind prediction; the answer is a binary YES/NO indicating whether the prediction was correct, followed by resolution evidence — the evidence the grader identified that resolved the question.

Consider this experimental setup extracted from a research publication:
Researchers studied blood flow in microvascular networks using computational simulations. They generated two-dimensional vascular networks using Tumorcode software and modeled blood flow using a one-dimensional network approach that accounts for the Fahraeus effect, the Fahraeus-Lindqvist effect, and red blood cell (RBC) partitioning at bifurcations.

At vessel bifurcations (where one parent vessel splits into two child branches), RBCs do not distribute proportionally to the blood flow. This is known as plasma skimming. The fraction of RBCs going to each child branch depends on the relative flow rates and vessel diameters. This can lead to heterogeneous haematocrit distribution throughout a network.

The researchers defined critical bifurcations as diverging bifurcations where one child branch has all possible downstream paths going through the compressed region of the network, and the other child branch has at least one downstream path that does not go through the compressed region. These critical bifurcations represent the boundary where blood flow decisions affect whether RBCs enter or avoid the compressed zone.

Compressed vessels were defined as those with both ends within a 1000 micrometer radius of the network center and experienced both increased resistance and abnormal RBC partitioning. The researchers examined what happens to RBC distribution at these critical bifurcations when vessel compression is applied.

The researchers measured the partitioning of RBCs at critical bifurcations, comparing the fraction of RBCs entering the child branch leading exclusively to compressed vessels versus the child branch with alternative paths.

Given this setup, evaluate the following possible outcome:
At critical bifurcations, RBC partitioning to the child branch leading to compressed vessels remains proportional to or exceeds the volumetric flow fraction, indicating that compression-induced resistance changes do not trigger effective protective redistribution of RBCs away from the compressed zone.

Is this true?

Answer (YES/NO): NO